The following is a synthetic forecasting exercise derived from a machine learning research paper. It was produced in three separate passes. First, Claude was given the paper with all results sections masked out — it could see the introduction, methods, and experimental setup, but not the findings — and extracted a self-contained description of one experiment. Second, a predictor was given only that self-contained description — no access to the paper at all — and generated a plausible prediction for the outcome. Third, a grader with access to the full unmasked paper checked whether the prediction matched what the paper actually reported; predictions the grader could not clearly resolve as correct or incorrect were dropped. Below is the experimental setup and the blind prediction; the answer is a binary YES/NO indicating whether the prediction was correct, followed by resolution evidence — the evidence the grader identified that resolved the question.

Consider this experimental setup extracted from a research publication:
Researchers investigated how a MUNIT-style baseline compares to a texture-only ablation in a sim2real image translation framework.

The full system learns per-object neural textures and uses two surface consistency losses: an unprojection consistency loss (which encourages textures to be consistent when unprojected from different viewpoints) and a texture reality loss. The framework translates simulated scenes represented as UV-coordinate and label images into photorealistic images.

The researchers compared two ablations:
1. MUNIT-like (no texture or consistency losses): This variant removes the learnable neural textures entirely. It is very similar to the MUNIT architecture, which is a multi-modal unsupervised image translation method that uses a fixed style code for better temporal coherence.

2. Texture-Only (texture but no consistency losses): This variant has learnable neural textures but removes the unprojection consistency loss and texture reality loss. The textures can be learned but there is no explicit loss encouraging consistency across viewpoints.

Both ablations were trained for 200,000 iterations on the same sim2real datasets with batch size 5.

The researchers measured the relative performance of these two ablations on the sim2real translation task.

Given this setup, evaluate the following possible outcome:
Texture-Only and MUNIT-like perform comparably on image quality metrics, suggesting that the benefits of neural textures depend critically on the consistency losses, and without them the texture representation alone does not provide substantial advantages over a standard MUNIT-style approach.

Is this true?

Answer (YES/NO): NO